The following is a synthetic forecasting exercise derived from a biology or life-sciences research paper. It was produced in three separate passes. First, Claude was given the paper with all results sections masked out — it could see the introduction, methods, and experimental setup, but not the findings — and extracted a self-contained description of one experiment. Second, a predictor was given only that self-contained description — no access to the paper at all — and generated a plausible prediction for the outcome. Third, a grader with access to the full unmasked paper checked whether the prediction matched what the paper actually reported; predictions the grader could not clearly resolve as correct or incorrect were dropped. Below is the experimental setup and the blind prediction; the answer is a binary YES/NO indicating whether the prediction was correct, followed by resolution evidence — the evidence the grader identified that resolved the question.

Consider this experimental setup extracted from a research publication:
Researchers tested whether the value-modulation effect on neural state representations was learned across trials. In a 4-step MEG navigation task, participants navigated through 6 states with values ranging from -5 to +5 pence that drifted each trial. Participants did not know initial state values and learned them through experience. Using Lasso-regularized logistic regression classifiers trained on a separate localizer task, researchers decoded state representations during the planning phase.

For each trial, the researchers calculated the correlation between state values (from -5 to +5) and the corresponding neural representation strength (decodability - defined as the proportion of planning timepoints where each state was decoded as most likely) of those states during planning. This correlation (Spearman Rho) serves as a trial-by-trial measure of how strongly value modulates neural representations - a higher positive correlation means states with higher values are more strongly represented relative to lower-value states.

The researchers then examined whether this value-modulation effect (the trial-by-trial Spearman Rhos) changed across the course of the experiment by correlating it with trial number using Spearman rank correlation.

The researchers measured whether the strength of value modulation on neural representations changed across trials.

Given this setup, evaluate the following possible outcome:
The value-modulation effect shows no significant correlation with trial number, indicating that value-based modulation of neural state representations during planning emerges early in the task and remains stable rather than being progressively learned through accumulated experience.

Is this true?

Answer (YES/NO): NO